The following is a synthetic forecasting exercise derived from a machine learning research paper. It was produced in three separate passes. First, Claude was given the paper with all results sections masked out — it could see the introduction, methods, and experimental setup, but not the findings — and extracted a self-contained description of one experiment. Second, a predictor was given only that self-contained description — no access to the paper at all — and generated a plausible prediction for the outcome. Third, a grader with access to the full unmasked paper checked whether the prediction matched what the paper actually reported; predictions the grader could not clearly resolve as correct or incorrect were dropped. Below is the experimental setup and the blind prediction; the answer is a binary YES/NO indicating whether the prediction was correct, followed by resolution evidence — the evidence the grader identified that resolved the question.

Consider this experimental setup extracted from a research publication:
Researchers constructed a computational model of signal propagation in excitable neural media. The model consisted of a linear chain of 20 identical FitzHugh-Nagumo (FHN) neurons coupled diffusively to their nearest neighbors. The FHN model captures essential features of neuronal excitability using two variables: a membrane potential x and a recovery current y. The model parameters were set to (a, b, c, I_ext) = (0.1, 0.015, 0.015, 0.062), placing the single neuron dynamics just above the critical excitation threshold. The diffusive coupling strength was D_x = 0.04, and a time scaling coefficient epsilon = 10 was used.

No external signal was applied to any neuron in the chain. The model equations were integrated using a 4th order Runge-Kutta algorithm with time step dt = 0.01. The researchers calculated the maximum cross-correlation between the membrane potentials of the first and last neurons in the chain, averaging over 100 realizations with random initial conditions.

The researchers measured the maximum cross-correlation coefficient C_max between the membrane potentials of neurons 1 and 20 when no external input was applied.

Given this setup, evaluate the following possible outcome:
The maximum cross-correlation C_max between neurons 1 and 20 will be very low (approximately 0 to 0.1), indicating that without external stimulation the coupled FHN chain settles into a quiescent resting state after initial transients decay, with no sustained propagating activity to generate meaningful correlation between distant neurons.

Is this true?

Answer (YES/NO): NO